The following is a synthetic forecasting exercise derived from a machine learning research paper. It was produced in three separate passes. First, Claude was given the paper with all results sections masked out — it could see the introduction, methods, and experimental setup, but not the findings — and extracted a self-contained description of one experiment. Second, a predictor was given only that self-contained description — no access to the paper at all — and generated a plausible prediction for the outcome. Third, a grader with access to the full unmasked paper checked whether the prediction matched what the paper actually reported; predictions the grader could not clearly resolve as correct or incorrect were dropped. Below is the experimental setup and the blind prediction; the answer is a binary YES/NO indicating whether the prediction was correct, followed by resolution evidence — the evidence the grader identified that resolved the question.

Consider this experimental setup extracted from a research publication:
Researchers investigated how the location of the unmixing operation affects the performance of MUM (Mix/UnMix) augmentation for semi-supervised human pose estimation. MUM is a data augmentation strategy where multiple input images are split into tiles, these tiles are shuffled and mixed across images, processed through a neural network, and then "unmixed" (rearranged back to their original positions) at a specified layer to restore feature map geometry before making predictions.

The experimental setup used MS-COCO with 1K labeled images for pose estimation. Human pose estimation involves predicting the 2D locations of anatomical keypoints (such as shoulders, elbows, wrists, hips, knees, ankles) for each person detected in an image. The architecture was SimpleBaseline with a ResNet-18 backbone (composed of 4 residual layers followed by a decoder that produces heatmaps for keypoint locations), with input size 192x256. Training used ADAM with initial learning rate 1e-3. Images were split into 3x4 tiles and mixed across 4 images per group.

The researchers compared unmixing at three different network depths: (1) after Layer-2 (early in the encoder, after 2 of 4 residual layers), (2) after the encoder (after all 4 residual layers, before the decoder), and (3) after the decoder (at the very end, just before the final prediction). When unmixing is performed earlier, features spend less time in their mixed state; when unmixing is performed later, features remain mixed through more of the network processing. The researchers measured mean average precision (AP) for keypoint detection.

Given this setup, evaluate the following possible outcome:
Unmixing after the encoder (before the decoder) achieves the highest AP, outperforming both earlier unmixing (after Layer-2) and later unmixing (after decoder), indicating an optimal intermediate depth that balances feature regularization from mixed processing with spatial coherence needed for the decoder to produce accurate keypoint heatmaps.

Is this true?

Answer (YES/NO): YES